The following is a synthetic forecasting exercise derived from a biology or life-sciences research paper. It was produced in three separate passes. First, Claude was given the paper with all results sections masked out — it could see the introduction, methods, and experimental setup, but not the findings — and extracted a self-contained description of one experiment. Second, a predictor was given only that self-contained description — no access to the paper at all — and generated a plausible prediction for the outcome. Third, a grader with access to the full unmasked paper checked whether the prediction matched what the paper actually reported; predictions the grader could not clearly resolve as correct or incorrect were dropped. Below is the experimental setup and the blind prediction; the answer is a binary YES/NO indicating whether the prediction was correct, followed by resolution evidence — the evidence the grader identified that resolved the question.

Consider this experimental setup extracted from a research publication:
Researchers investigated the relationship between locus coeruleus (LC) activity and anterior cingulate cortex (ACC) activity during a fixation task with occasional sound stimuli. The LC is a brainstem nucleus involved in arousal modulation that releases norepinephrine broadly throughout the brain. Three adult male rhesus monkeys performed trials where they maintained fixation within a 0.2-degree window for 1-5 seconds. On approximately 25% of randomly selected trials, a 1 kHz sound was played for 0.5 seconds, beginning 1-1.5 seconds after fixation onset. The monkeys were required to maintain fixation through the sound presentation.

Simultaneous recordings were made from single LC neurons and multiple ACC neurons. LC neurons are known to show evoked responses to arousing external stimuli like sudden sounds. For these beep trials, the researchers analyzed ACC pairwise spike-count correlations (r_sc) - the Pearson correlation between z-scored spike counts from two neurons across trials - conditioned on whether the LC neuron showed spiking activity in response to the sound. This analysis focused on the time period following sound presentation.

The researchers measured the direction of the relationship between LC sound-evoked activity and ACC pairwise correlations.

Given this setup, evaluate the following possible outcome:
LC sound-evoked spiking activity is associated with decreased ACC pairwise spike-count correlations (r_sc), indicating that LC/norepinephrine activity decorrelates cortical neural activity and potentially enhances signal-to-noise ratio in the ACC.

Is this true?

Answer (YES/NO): NO